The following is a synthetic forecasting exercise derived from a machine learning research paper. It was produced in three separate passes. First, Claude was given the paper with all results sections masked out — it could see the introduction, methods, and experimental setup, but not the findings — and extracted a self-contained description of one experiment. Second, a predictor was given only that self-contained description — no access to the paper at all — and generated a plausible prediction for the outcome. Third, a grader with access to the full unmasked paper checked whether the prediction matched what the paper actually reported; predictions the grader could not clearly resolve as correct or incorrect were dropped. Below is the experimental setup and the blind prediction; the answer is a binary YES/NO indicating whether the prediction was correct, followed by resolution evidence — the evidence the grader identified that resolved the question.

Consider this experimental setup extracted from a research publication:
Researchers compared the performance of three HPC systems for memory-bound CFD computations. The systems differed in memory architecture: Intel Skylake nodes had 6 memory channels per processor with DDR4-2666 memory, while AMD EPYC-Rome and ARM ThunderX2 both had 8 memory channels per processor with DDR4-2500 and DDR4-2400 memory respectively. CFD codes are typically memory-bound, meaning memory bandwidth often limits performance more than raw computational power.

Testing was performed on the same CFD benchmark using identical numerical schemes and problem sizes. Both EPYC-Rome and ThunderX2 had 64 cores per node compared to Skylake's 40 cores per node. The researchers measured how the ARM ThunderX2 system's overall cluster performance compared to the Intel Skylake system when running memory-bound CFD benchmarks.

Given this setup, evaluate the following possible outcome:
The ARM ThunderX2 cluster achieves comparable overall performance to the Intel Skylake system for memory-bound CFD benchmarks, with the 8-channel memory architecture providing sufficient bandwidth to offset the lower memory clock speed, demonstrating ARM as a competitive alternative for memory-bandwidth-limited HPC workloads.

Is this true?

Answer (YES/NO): NO